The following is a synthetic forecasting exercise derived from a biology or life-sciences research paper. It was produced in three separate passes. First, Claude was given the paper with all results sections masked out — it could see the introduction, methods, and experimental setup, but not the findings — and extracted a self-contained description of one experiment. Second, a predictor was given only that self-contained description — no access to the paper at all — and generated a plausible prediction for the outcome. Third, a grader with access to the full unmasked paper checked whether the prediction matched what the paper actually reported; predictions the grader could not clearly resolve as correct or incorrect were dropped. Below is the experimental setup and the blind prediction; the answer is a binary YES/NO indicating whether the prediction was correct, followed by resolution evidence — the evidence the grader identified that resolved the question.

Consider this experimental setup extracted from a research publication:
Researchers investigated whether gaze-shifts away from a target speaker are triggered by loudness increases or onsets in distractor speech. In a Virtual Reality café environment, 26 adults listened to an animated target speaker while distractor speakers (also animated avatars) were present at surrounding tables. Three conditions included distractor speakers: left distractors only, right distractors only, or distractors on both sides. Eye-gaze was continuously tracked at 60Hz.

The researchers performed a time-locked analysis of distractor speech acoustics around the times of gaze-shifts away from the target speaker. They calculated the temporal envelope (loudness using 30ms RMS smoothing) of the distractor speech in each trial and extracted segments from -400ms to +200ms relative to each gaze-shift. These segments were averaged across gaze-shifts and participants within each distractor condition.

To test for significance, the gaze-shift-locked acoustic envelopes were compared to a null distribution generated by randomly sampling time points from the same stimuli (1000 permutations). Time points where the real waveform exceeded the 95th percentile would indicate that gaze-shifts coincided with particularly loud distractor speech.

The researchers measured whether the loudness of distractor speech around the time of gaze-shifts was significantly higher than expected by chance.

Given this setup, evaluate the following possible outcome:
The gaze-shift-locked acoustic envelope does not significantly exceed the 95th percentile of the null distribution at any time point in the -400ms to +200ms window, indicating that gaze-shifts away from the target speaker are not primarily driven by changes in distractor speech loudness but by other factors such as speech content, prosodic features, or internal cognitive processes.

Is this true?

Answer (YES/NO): NO